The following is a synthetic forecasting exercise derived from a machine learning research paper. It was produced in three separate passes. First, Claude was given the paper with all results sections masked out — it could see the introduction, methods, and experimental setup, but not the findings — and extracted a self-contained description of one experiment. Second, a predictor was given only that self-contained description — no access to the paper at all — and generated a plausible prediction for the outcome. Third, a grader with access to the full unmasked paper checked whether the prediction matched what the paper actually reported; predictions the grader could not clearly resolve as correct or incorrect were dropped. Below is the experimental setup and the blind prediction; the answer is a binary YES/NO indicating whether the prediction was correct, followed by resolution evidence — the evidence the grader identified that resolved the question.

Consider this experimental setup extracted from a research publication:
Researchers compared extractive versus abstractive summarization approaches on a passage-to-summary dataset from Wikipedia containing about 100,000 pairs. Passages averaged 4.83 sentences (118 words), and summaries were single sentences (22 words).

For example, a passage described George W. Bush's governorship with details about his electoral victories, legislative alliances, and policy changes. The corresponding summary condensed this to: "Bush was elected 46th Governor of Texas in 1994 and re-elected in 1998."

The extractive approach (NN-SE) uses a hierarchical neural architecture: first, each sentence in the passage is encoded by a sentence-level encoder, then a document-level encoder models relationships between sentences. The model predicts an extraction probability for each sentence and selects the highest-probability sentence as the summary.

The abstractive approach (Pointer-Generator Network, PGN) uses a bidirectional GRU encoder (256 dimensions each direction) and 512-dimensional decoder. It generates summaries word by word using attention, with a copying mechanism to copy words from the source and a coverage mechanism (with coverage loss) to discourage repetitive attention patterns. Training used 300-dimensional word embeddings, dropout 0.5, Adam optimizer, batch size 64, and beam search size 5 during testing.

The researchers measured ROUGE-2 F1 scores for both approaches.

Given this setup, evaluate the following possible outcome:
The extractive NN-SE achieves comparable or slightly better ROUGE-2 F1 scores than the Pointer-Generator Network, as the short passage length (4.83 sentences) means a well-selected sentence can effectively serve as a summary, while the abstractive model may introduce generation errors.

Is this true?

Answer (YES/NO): YES